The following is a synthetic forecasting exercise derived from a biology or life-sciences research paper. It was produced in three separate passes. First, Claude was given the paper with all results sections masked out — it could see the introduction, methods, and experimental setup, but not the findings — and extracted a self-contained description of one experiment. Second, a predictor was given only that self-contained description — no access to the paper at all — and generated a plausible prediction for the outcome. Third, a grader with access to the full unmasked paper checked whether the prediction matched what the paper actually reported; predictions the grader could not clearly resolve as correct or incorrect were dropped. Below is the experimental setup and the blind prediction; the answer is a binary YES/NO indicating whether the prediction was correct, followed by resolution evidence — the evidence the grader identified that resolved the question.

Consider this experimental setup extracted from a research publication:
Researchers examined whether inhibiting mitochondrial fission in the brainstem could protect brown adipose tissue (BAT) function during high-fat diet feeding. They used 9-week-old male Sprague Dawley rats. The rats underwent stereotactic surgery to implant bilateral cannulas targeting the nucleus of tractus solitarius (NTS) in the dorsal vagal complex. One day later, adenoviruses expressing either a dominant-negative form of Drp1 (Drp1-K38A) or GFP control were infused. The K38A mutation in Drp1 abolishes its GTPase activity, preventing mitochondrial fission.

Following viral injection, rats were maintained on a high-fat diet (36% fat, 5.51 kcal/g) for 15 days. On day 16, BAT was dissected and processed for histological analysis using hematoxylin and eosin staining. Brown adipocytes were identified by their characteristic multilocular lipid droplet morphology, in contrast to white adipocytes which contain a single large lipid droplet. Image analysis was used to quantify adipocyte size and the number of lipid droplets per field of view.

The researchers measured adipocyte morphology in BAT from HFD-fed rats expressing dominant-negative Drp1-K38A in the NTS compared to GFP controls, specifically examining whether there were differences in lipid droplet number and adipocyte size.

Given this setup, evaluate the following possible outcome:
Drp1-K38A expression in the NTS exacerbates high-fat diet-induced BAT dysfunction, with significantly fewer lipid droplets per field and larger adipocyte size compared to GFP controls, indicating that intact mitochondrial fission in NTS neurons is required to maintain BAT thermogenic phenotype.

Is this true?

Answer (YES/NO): NO